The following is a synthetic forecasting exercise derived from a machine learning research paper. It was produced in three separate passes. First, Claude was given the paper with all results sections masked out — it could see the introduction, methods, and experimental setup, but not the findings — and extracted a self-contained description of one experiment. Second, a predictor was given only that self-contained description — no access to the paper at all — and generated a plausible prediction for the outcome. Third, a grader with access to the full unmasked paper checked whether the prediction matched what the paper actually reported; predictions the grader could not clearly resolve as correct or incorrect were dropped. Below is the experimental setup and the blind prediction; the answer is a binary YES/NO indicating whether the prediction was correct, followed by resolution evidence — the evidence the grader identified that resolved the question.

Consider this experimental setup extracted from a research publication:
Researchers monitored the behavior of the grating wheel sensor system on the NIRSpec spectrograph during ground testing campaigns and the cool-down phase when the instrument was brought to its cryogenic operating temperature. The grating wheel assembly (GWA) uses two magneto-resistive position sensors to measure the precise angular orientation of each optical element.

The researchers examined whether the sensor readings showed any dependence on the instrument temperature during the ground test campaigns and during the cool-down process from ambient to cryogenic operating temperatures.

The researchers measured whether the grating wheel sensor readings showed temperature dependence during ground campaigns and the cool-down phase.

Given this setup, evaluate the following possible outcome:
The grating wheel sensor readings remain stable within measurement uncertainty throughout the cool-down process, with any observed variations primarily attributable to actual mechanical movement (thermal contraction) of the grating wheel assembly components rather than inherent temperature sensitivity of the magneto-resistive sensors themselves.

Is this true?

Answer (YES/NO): NO